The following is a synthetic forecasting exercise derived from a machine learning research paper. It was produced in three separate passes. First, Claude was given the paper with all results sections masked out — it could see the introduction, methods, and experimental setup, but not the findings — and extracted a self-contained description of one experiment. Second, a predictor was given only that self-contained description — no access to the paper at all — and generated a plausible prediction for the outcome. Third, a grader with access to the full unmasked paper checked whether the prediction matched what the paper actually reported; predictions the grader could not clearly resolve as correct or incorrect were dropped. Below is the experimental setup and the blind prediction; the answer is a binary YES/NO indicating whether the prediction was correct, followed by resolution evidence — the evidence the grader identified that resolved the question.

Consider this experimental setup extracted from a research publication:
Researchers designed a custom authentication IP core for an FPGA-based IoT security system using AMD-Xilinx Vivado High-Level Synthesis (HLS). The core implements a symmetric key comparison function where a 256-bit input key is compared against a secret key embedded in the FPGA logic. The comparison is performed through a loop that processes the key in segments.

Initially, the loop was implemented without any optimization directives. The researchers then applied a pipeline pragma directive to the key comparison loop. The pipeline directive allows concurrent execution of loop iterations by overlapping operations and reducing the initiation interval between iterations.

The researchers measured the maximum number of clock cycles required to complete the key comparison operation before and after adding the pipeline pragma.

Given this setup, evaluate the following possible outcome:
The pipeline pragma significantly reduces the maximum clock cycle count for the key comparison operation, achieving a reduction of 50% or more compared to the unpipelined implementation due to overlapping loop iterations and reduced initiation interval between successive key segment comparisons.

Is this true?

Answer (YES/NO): NO